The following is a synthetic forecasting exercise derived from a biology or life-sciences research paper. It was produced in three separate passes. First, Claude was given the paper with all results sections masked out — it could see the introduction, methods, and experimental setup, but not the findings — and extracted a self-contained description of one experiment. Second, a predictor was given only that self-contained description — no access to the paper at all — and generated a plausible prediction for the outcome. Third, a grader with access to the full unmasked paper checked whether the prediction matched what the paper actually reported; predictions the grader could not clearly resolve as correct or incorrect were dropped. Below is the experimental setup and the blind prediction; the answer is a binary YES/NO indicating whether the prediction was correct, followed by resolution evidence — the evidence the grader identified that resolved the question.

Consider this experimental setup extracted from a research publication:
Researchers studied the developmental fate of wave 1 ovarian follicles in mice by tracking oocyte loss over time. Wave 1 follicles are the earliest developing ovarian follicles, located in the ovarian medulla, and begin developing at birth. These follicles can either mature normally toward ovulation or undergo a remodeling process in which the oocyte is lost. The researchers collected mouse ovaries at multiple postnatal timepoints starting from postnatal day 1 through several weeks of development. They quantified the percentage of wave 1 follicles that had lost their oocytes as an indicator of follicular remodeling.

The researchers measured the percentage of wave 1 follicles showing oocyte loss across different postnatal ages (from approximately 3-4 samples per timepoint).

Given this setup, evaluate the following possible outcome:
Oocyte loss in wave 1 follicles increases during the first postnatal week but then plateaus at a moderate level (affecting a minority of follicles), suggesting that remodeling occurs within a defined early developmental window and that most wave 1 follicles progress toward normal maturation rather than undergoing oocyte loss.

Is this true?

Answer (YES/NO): NO